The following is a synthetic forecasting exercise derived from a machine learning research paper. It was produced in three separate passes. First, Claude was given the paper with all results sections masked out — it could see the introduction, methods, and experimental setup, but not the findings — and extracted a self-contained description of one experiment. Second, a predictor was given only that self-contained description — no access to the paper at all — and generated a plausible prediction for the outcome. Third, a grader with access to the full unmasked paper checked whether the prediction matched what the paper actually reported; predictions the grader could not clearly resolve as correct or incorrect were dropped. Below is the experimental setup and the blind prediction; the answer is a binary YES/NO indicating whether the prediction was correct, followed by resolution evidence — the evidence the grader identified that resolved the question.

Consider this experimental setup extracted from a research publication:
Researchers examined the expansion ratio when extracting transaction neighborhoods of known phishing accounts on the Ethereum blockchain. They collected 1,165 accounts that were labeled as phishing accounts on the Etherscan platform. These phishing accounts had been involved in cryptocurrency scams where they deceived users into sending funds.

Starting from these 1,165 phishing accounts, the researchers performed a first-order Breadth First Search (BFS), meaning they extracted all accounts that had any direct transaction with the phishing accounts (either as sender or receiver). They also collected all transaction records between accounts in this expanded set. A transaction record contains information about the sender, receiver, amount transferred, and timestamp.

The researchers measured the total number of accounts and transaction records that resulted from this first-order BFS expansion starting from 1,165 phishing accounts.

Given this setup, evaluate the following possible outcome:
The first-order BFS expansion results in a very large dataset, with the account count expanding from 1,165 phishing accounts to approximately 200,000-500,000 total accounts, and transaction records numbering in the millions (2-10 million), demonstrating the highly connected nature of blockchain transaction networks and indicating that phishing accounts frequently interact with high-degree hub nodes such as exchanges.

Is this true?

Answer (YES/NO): NO